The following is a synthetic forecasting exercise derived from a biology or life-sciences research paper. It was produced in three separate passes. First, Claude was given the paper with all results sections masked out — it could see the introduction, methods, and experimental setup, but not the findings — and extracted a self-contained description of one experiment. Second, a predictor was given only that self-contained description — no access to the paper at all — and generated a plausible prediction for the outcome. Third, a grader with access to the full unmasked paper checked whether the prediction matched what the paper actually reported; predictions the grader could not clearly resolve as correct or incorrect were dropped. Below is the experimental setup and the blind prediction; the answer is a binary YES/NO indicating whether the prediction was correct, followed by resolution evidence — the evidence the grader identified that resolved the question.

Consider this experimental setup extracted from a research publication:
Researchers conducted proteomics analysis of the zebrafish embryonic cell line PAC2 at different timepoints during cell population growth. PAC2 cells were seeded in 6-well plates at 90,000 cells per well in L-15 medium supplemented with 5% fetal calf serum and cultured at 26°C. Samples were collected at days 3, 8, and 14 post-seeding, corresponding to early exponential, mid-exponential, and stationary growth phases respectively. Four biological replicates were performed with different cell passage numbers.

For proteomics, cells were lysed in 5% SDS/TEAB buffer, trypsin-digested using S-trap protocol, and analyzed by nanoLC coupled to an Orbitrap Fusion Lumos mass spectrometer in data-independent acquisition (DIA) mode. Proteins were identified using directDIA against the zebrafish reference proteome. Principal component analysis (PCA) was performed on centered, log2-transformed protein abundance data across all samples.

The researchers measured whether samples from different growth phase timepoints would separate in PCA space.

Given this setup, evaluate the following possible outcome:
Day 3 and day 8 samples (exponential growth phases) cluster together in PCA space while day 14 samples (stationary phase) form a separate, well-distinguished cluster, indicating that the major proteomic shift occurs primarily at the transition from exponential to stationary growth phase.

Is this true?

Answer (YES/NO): YES